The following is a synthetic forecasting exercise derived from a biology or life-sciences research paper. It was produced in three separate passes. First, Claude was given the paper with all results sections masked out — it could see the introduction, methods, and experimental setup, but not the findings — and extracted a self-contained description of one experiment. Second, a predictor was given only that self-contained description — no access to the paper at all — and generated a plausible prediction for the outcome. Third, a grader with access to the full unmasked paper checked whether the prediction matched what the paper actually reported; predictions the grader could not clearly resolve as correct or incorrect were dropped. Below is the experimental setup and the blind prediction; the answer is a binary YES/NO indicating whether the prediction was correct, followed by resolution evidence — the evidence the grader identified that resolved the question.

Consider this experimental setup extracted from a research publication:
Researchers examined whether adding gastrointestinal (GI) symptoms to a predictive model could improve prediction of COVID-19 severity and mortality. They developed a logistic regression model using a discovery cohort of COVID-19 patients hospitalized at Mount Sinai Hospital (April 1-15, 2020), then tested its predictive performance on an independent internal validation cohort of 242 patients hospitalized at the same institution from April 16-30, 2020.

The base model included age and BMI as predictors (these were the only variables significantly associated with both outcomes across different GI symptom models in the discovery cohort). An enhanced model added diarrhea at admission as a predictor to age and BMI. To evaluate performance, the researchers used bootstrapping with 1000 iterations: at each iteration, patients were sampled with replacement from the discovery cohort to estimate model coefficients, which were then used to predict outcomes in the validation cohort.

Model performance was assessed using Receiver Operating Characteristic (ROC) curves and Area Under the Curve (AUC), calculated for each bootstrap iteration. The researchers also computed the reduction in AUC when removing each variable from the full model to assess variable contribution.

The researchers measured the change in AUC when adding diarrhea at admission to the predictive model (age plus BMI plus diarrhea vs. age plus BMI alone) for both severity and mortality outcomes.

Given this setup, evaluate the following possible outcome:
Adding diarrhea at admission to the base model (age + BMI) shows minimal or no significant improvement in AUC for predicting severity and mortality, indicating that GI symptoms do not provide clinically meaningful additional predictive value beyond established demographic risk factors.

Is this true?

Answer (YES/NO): NO